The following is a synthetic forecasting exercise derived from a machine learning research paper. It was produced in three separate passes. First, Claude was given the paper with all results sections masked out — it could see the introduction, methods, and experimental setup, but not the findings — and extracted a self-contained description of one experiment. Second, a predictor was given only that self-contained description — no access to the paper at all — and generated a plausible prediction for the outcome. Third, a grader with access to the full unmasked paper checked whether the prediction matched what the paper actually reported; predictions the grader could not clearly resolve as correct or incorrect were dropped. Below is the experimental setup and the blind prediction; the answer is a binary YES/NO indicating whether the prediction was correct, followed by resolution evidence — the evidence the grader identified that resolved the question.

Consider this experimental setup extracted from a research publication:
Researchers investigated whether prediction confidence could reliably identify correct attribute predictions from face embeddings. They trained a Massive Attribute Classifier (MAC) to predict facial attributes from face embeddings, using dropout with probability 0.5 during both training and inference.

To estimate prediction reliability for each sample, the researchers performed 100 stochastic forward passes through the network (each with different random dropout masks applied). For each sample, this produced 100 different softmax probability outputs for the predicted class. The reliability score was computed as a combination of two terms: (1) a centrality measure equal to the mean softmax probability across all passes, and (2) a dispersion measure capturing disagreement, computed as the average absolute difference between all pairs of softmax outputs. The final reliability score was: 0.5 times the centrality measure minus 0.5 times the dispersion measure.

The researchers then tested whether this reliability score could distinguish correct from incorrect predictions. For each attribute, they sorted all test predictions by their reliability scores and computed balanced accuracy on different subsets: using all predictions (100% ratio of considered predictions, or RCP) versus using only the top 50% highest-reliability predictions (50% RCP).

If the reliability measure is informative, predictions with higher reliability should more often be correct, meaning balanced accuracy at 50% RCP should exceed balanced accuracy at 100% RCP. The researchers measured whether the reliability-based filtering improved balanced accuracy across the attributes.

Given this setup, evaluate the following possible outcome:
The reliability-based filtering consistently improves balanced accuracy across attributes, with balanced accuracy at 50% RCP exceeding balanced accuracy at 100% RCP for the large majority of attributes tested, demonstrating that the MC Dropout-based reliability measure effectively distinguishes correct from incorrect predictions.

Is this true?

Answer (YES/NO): YES